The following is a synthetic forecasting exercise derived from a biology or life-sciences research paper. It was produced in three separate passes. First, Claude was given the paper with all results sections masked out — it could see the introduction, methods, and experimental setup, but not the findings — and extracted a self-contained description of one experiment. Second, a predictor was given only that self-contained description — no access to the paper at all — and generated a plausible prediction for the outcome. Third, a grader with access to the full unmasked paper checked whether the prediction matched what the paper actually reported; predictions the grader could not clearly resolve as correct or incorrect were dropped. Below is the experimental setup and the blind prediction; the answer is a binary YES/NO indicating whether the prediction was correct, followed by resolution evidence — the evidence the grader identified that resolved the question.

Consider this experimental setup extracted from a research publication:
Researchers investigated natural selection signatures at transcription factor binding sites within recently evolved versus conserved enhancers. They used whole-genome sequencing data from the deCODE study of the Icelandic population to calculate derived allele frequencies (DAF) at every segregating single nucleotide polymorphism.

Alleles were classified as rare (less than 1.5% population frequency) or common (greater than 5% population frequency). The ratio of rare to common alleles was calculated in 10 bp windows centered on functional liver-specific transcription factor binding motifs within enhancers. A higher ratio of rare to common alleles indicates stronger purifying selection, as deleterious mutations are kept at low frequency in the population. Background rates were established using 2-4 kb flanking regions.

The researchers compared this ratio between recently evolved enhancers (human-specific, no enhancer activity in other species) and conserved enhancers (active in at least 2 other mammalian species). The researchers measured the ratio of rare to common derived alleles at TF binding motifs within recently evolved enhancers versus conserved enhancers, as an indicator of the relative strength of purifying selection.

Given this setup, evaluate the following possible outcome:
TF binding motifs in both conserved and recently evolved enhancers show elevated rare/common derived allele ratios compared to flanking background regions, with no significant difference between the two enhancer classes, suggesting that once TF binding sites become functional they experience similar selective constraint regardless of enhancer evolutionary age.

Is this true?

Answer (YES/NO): NO